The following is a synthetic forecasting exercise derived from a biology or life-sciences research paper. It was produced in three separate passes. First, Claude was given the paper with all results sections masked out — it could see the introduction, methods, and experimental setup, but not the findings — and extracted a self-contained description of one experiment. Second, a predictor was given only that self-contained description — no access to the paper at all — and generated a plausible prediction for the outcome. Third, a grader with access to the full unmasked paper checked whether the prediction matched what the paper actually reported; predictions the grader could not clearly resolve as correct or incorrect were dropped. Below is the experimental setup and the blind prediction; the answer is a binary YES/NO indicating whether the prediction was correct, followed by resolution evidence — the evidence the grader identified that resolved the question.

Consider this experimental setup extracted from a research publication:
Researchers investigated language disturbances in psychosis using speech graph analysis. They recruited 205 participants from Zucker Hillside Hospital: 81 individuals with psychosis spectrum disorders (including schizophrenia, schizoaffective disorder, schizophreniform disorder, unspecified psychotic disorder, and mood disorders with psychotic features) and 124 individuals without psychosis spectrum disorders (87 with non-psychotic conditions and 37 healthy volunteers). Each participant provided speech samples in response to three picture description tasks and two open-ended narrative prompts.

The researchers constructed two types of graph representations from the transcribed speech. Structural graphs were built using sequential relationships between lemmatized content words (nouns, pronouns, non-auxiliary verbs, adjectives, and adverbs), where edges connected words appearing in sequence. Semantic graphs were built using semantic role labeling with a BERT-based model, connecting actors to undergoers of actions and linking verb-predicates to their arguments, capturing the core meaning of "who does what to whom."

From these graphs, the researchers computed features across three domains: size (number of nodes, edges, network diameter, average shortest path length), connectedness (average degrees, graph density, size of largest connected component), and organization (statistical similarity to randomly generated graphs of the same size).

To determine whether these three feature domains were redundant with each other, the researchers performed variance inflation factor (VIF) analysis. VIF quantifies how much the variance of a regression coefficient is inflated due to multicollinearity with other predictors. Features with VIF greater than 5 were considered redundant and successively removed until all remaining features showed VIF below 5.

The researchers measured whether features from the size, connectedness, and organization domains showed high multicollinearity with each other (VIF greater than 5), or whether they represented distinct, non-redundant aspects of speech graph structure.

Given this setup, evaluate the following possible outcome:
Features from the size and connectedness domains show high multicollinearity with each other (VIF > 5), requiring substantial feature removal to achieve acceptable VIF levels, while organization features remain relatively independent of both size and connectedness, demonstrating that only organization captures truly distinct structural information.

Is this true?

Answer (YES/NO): NO